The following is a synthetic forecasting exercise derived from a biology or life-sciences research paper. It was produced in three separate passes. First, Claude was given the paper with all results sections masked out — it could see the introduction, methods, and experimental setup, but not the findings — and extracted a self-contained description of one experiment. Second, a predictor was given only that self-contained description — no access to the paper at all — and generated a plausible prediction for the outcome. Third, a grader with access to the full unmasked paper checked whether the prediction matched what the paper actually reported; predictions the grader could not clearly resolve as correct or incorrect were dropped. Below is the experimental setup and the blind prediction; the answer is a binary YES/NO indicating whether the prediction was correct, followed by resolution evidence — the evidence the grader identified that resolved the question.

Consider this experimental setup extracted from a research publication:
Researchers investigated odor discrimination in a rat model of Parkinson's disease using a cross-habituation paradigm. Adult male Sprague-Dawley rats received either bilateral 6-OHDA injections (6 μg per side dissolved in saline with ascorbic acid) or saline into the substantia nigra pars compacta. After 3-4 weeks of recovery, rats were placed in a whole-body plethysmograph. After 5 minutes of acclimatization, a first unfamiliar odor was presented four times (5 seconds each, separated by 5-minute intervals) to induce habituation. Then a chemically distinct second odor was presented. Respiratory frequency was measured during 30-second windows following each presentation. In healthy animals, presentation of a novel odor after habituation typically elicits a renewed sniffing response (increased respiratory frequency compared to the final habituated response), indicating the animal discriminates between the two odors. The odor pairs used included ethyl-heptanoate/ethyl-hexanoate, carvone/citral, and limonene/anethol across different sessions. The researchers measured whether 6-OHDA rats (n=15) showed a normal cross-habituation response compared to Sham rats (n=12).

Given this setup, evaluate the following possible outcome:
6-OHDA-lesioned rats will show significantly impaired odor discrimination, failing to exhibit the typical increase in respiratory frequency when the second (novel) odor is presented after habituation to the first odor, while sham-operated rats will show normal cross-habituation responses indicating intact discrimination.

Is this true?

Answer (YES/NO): NO